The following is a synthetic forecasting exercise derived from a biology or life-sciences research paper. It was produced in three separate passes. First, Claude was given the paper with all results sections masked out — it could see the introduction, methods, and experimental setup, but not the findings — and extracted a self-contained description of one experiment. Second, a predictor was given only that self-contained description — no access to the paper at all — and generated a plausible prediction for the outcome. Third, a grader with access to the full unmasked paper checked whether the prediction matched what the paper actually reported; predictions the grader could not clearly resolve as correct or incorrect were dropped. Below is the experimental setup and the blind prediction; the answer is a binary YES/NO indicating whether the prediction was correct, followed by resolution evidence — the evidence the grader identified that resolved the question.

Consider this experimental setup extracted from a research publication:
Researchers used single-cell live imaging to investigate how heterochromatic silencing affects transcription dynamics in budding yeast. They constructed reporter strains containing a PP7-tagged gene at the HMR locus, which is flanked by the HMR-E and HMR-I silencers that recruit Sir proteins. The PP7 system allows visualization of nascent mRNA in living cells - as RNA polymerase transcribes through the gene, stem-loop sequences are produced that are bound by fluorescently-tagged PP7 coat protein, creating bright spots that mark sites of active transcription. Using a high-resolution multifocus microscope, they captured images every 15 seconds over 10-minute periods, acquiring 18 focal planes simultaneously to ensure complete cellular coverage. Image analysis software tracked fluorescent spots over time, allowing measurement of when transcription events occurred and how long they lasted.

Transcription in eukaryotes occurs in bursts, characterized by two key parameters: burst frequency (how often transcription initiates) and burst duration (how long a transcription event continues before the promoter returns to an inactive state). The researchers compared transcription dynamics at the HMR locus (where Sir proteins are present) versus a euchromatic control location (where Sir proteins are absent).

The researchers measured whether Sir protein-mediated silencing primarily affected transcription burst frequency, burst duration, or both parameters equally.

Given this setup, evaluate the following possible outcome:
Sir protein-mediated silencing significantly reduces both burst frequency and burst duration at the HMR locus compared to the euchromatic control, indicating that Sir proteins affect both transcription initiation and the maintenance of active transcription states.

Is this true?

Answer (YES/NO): NO